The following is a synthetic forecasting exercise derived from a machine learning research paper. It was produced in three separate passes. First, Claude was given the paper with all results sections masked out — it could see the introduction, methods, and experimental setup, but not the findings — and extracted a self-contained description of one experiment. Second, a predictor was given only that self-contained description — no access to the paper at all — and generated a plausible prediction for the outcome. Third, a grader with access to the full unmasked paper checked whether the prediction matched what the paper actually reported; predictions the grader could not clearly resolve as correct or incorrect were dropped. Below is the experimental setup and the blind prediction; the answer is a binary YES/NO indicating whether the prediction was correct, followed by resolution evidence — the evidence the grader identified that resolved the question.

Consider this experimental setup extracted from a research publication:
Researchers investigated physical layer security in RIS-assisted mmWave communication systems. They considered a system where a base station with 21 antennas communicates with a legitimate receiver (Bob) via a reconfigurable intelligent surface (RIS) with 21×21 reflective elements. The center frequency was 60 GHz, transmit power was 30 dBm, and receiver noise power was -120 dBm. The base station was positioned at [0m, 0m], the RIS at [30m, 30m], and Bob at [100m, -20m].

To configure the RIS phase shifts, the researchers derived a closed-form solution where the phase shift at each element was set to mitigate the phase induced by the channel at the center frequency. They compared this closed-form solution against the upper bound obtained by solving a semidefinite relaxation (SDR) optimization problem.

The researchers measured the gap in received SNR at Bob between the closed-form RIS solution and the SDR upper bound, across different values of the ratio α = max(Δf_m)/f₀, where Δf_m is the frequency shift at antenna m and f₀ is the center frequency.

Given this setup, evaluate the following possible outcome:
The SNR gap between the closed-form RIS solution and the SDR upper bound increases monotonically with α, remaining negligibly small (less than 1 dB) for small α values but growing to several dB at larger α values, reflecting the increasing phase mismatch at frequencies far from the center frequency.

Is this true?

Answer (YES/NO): NO